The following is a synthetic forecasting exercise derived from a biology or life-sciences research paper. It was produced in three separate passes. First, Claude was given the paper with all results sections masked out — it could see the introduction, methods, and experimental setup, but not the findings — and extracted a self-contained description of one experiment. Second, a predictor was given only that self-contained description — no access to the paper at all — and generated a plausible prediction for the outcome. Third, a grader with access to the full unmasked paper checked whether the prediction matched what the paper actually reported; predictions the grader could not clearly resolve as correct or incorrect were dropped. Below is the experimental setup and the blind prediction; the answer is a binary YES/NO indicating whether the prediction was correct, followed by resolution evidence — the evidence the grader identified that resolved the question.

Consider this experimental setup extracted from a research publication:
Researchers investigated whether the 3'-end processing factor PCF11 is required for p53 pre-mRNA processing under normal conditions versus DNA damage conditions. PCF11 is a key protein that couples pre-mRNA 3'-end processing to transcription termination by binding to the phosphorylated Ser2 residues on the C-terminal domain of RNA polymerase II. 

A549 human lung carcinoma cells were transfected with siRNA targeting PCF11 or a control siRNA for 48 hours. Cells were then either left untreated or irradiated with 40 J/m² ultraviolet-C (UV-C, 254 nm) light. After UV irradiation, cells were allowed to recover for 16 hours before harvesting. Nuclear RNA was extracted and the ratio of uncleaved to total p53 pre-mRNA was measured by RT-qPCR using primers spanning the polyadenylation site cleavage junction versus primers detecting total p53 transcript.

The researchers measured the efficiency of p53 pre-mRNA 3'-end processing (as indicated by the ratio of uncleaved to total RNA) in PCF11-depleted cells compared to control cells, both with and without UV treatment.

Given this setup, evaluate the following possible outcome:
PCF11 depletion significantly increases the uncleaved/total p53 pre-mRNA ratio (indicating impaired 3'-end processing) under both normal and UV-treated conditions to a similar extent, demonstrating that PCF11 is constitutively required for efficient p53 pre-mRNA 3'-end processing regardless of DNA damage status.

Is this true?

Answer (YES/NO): NO